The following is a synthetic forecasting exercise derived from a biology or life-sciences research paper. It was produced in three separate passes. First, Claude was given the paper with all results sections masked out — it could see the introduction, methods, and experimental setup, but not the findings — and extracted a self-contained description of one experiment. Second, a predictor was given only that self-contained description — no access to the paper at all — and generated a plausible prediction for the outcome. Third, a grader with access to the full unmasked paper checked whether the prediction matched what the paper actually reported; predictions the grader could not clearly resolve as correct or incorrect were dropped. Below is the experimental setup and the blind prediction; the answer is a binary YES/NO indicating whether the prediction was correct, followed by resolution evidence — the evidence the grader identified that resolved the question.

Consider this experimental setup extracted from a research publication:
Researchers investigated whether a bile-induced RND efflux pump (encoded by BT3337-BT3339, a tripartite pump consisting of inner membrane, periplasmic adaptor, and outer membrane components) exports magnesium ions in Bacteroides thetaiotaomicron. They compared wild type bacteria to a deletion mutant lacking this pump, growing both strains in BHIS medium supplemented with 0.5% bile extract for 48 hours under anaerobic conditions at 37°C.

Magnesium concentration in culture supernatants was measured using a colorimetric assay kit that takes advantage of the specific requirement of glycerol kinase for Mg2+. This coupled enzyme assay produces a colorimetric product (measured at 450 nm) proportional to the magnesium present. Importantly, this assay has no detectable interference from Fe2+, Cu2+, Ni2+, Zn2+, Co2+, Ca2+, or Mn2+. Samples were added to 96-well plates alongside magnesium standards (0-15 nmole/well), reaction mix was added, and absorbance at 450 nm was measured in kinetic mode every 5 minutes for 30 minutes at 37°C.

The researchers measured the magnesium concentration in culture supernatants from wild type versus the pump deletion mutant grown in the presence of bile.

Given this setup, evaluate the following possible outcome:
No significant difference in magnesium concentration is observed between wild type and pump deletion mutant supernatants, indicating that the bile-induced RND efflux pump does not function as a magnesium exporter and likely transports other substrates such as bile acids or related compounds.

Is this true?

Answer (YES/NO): NO